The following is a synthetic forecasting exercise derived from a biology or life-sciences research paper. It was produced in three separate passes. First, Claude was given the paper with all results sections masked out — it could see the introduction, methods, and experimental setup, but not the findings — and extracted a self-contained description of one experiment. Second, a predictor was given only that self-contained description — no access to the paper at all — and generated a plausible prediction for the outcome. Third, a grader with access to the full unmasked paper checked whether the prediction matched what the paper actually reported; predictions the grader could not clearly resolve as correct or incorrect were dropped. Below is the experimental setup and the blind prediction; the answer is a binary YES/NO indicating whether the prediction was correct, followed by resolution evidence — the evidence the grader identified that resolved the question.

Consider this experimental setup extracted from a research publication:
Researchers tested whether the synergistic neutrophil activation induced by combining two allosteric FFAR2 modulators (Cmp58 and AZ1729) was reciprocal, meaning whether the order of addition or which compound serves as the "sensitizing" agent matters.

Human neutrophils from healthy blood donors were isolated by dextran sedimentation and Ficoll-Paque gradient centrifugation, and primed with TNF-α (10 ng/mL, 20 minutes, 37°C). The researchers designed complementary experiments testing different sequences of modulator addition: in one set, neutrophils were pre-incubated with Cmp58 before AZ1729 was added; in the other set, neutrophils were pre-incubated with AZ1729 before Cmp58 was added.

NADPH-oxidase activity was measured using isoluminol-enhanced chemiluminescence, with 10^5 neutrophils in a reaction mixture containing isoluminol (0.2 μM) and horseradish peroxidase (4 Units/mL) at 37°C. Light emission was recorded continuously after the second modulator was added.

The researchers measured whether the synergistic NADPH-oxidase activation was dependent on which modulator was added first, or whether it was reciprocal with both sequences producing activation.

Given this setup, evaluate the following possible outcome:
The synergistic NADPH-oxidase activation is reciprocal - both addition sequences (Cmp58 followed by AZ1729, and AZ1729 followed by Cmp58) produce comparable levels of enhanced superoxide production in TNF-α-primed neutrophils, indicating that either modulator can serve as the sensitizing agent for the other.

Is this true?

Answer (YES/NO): YES